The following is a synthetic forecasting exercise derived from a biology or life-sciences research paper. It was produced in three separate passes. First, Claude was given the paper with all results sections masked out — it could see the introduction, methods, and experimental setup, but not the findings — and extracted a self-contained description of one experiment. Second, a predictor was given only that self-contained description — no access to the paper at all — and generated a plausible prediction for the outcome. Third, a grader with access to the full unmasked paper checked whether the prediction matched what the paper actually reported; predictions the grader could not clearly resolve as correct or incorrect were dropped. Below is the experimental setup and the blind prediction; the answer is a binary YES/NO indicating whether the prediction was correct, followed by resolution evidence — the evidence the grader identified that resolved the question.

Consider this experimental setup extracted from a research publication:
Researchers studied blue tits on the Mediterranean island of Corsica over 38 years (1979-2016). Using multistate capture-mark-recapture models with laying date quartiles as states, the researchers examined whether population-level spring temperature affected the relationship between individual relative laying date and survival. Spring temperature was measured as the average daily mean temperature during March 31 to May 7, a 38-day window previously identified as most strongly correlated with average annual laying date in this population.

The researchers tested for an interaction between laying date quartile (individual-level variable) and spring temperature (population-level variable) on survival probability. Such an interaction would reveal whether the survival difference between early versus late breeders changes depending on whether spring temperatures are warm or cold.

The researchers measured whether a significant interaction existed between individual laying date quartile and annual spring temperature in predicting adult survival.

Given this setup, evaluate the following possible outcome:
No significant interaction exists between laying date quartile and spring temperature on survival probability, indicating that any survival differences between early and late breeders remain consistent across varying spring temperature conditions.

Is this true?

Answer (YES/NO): YES